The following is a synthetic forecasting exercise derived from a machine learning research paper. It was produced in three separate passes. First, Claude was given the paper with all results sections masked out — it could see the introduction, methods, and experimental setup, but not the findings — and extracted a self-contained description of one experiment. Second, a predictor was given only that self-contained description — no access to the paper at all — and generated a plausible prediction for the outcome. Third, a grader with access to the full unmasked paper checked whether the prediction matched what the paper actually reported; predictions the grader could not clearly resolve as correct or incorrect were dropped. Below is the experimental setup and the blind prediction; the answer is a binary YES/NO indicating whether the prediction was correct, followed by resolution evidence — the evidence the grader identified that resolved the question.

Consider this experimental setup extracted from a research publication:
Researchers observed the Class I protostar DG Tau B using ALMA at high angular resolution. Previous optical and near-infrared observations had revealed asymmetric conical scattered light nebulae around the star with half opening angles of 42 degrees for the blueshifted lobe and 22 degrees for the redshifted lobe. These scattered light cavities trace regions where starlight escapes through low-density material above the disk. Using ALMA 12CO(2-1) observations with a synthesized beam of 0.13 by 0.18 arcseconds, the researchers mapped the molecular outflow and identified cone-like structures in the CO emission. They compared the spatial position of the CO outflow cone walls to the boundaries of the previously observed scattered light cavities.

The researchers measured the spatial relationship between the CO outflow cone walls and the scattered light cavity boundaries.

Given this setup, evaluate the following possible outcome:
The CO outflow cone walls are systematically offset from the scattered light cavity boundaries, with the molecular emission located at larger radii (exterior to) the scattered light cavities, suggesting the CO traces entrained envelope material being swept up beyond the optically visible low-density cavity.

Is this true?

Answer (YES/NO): NO